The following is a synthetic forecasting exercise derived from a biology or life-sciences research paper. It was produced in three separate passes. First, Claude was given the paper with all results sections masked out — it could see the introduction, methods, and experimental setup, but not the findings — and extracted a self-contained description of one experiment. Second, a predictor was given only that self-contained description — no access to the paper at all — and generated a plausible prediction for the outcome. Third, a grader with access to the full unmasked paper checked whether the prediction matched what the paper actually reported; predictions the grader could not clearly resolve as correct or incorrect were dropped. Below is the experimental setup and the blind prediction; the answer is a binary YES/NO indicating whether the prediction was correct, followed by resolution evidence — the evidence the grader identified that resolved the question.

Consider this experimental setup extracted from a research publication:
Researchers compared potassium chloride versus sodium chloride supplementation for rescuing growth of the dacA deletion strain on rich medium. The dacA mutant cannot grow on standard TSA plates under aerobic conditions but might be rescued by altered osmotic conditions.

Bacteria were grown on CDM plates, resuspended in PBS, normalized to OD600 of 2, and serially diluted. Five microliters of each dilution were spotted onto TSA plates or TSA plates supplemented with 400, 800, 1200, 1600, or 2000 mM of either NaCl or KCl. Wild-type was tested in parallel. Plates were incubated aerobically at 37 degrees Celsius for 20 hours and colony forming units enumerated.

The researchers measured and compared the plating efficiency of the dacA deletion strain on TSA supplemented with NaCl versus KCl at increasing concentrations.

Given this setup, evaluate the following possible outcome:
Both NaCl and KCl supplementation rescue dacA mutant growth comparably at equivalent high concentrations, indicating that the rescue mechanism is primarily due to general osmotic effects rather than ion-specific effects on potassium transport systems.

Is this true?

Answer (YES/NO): YES